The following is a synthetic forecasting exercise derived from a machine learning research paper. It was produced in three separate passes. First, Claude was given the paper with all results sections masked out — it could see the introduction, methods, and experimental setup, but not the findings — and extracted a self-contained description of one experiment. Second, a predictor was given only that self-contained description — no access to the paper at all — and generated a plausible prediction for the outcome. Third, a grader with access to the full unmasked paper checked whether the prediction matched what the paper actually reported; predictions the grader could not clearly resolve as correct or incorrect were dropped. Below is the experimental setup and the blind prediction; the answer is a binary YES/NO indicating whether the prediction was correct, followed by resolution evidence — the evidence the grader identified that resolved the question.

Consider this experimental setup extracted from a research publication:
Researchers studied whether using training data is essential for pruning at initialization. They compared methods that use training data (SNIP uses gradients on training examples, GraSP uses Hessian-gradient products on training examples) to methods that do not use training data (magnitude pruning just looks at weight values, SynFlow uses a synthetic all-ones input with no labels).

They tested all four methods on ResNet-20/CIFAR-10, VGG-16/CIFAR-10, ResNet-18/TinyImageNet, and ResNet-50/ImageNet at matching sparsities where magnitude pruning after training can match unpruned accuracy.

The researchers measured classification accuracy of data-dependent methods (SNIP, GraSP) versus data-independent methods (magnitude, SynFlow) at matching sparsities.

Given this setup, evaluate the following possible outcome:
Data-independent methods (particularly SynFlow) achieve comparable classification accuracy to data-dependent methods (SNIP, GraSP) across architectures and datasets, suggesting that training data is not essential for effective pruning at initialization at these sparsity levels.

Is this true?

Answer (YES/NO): YES